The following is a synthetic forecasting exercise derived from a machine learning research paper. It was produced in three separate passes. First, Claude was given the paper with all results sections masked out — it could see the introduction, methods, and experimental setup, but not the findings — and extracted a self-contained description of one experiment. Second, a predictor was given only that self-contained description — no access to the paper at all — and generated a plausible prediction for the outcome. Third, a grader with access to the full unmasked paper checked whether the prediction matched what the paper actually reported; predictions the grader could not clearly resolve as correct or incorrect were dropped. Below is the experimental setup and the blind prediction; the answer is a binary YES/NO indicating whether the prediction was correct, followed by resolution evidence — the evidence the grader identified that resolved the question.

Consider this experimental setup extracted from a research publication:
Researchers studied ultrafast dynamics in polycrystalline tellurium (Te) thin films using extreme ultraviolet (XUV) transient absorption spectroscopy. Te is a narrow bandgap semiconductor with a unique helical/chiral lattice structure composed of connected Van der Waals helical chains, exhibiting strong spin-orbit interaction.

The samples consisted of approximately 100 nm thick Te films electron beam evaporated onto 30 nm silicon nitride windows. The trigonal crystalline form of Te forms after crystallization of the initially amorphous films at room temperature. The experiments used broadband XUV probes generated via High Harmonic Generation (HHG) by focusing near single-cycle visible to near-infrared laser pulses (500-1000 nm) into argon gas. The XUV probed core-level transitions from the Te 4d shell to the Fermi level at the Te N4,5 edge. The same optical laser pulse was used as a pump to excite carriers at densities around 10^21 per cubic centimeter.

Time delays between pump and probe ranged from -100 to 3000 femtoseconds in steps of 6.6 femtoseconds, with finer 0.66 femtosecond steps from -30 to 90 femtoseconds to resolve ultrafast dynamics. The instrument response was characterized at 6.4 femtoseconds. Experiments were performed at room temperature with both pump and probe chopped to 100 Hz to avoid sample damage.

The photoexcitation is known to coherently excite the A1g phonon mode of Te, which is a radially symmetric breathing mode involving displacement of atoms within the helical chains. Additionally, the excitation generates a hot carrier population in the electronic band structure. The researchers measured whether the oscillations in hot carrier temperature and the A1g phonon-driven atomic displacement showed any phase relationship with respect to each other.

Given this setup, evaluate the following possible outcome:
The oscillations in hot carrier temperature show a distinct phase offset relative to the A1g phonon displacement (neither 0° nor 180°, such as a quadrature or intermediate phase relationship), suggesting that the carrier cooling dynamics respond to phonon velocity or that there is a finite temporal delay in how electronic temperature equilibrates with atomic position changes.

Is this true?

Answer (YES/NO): NO